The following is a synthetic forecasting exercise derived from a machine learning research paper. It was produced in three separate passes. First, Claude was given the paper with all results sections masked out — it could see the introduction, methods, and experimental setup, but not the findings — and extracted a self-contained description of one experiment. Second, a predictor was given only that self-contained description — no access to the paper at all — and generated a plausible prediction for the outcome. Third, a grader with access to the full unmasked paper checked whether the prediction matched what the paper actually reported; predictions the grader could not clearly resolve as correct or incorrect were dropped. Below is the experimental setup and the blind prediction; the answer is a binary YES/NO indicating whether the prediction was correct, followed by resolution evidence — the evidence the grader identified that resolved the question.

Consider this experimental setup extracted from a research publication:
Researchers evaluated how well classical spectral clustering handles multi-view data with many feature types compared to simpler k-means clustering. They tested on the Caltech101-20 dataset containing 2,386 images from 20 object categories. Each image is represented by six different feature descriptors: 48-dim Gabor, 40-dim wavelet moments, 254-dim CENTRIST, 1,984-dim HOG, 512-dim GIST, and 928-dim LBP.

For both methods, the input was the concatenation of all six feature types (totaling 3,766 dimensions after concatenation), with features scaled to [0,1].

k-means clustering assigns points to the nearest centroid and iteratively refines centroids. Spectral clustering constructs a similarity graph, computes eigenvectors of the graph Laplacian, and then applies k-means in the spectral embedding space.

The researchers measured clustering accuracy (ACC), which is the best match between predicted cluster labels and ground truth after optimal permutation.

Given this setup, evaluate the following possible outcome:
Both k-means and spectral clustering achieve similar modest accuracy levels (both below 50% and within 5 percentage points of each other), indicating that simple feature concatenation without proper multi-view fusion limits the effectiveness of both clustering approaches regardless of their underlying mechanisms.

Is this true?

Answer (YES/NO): YES